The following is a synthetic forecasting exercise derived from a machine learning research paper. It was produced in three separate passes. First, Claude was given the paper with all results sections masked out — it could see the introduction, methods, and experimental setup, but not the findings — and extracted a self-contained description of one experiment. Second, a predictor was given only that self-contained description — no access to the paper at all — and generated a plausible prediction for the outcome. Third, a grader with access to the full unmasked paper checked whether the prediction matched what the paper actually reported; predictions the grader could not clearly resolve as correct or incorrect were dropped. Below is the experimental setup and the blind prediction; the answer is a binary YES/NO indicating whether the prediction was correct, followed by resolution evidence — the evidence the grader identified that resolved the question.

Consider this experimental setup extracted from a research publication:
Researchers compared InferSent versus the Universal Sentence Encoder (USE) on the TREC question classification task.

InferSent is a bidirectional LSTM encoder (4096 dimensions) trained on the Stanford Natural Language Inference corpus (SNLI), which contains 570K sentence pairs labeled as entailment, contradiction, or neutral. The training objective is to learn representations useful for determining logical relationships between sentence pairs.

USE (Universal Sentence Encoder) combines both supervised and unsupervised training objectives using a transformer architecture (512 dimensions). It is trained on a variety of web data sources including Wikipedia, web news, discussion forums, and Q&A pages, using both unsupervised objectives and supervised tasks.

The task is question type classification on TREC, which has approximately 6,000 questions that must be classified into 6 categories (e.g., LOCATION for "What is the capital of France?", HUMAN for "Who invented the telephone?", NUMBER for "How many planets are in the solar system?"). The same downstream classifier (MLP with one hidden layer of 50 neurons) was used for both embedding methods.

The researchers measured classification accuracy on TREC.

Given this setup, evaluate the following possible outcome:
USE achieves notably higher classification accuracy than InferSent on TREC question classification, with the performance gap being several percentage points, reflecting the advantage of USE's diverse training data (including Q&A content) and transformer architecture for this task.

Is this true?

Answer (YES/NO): YES